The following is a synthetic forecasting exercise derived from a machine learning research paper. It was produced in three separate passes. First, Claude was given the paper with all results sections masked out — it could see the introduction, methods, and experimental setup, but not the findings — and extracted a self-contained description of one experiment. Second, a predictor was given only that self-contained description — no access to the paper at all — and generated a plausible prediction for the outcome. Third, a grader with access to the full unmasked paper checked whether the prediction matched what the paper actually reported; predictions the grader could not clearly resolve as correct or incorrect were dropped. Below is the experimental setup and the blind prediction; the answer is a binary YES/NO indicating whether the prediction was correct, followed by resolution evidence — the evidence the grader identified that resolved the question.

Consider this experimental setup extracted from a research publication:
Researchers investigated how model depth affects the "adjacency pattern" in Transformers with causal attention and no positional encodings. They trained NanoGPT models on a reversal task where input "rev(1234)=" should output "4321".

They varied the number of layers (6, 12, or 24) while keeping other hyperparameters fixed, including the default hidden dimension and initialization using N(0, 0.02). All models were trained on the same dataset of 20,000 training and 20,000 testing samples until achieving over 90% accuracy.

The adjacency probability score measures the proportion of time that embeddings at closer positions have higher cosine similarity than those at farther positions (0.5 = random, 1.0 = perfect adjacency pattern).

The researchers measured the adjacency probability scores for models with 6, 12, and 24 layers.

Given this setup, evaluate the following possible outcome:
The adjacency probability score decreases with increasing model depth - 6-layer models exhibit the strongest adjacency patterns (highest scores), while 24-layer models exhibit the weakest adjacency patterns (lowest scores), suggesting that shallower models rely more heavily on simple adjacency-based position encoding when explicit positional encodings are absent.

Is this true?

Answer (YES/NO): YES